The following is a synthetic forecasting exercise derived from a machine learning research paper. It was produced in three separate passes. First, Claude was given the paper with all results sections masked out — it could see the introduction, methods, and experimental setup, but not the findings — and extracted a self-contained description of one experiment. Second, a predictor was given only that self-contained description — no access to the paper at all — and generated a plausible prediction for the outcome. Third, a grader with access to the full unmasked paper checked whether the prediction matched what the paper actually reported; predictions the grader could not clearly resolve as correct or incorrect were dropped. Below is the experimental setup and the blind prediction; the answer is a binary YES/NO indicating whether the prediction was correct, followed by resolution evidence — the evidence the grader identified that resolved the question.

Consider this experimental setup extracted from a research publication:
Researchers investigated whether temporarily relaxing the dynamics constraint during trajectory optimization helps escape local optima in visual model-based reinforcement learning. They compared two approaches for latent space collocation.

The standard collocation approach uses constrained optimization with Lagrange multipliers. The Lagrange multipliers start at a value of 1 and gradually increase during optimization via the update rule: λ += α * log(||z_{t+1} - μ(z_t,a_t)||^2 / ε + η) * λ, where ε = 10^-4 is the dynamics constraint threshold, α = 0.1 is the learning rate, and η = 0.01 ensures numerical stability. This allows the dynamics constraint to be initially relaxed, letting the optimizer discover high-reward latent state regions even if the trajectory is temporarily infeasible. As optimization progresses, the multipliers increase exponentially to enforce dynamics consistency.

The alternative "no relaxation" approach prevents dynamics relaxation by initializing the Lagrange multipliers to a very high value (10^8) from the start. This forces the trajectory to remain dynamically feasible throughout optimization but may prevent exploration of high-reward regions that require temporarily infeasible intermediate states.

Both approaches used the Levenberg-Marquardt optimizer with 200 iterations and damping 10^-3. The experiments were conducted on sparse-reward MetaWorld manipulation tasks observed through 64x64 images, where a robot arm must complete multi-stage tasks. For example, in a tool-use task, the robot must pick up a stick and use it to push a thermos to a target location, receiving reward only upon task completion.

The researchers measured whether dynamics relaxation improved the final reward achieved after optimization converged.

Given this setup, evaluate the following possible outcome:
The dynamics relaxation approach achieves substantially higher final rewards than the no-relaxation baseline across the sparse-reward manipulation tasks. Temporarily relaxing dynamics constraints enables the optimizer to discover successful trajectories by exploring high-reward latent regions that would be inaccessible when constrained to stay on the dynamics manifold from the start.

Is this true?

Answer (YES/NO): YES